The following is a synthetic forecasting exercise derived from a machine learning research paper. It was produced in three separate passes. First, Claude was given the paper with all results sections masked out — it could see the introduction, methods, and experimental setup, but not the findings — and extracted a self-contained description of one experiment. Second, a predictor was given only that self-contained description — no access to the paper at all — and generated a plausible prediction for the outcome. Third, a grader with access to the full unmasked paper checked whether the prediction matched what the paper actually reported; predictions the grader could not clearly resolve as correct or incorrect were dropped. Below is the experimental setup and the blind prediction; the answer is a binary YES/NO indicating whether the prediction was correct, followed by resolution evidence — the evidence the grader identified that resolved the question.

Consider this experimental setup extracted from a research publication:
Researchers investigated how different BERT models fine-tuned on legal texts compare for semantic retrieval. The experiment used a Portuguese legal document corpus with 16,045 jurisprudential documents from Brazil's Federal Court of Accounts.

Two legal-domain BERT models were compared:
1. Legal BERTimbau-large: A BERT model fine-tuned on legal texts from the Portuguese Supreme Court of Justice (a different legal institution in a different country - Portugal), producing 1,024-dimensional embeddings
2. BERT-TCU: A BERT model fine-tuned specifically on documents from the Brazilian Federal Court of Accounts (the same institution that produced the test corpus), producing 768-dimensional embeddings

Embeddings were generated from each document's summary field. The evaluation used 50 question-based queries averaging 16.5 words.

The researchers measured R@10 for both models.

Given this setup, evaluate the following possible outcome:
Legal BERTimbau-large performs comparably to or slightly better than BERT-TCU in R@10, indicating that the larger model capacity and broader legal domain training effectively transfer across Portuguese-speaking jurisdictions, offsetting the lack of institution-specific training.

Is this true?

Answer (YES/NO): NO